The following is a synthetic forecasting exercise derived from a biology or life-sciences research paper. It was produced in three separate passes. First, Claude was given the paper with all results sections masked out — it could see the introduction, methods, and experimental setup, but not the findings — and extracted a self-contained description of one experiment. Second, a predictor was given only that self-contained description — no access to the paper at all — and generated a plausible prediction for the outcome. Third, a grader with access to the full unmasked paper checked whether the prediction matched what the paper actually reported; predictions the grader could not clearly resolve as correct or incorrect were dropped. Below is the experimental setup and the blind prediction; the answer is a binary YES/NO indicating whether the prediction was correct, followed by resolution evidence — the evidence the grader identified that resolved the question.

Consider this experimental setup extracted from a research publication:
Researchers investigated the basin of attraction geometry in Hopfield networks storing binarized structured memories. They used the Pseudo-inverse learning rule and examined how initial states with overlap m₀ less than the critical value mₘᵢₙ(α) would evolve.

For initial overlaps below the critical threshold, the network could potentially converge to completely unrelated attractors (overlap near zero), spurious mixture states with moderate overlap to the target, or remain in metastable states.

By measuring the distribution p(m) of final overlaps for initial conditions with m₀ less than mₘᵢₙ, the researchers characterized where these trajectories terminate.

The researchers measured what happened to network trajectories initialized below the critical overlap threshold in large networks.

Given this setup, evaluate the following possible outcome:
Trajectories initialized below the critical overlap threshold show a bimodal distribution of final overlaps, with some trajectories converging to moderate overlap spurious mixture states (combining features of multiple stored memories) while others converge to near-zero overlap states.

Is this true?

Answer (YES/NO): NO